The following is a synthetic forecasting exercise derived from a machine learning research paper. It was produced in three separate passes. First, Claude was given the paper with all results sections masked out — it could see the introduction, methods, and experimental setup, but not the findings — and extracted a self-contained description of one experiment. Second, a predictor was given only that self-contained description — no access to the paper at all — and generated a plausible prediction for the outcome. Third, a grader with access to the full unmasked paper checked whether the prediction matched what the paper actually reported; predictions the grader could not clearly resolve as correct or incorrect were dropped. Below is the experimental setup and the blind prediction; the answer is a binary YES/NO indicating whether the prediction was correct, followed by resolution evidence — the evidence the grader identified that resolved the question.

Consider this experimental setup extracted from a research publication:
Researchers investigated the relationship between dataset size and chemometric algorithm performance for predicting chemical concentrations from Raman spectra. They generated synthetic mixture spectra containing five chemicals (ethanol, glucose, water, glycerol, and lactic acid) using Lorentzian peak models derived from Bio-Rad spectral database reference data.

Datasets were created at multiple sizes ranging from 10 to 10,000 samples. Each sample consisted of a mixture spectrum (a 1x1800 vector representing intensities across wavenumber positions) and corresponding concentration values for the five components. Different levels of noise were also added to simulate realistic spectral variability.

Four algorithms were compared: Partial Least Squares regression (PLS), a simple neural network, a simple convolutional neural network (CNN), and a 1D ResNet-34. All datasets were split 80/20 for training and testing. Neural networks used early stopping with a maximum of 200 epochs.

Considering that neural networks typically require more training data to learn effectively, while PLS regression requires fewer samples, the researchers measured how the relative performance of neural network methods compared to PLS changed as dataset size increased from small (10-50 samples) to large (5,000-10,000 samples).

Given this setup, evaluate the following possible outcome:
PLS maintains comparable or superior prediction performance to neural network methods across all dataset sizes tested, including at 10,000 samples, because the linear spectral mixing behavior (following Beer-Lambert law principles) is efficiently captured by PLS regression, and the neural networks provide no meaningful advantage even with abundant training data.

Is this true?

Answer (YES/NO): NO